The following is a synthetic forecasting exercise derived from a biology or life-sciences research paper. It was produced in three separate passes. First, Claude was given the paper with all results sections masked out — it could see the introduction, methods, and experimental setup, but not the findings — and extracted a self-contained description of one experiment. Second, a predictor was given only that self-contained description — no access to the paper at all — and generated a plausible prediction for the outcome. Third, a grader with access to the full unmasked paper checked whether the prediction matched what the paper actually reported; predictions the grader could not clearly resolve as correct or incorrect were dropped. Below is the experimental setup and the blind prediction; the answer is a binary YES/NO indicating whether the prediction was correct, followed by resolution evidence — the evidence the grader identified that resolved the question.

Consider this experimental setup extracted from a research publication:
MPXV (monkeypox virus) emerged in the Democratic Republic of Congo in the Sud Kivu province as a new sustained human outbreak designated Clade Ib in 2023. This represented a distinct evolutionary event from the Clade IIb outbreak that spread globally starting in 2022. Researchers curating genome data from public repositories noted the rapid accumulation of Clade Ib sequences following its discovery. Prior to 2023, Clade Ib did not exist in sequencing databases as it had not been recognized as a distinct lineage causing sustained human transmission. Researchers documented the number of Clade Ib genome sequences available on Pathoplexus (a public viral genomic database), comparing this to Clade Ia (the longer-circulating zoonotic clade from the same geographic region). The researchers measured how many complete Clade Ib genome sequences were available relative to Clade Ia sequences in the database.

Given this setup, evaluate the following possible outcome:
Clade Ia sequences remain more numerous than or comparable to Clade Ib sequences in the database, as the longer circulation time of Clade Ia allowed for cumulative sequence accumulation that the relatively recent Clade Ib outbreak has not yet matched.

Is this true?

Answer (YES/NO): YES